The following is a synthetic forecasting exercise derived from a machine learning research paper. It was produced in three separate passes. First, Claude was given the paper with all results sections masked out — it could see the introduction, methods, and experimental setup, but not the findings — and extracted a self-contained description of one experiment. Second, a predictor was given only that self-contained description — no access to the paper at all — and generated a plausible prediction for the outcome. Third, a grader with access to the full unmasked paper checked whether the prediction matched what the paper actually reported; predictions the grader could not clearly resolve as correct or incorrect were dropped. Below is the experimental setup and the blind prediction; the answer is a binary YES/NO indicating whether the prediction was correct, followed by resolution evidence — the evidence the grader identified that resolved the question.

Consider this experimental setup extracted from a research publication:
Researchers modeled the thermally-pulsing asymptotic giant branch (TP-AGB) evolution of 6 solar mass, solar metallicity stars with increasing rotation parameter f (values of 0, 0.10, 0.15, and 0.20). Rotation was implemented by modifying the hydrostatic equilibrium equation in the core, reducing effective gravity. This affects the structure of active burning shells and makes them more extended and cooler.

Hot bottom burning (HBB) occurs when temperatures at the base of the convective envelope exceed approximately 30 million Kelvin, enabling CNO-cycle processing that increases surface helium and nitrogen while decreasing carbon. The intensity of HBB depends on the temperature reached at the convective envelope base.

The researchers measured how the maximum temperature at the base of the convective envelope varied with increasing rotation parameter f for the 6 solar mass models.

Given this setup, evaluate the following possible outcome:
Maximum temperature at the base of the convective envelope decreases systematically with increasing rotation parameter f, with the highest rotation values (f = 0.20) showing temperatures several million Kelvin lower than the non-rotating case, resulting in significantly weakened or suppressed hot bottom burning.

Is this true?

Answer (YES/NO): NO